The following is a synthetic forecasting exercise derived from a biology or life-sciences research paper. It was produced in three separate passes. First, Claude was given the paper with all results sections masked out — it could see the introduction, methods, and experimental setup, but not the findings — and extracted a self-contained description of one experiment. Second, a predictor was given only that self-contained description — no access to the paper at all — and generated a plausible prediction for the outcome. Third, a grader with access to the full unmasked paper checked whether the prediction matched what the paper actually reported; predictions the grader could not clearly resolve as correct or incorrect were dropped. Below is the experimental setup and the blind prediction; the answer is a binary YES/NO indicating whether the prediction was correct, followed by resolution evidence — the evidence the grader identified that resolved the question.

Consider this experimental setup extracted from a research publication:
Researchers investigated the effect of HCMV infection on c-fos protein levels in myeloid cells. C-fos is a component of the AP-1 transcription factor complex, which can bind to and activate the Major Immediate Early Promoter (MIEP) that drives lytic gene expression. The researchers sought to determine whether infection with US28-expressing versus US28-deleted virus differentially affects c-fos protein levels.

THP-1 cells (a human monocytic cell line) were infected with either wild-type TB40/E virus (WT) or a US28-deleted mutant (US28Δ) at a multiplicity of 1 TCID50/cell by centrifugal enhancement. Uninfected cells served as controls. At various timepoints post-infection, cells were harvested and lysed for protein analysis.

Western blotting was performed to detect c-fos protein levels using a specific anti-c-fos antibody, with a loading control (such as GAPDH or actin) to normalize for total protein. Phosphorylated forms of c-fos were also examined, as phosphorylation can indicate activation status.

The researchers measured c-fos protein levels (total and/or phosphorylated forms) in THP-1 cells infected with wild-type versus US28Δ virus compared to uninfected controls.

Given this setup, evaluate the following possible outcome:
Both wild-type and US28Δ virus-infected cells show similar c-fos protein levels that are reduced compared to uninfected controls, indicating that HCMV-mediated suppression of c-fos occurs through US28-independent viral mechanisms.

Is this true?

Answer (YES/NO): NO